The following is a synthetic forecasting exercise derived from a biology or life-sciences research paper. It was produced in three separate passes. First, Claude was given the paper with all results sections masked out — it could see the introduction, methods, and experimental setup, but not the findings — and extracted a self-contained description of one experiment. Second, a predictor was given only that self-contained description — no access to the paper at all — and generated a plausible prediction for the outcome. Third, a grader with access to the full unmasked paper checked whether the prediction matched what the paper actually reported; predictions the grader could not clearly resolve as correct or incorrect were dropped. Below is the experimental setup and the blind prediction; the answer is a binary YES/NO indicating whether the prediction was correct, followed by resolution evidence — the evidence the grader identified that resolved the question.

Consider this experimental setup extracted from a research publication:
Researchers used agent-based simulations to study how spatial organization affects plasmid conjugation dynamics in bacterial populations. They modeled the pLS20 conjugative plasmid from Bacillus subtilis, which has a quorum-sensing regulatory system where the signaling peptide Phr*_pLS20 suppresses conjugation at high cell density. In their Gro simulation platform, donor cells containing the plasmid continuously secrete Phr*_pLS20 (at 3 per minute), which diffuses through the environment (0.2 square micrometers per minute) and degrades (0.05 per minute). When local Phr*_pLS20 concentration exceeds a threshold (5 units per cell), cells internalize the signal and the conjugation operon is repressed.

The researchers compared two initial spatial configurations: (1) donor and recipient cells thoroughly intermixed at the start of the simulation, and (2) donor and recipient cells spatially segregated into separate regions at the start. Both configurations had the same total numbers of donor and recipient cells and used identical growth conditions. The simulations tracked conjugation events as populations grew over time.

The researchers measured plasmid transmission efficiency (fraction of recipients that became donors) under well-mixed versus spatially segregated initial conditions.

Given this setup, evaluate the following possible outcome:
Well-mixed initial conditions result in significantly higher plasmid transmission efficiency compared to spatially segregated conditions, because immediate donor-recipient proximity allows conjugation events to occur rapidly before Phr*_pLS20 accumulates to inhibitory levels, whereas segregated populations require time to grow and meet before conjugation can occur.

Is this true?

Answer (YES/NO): YES